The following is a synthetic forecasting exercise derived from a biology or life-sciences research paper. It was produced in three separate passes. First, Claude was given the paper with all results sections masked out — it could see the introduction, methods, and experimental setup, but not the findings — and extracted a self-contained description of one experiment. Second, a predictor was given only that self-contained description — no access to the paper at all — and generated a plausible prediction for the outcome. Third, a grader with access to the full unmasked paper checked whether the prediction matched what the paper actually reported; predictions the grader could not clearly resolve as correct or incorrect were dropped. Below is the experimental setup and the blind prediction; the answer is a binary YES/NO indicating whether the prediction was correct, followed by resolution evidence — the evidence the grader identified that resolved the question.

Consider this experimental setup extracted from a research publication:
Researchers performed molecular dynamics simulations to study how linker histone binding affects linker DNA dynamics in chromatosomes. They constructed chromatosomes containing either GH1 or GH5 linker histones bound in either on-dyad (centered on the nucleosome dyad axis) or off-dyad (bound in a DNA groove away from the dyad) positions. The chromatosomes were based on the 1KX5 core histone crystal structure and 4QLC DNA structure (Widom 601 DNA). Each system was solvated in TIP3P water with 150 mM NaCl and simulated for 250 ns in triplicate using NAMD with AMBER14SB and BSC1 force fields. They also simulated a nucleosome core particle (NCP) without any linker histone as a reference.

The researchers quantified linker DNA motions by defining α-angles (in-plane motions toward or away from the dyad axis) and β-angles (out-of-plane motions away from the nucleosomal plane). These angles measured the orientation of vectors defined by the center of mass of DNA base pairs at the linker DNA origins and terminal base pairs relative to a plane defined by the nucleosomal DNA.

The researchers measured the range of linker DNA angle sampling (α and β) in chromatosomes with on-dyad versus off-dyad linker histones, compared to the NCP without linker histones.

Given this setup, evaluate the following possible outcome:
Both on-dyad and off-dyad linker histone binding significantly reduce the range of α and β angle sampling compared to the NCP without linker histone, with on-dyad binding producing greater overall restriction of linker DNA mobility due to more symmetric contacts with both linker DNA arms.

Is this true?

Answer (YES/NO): NO